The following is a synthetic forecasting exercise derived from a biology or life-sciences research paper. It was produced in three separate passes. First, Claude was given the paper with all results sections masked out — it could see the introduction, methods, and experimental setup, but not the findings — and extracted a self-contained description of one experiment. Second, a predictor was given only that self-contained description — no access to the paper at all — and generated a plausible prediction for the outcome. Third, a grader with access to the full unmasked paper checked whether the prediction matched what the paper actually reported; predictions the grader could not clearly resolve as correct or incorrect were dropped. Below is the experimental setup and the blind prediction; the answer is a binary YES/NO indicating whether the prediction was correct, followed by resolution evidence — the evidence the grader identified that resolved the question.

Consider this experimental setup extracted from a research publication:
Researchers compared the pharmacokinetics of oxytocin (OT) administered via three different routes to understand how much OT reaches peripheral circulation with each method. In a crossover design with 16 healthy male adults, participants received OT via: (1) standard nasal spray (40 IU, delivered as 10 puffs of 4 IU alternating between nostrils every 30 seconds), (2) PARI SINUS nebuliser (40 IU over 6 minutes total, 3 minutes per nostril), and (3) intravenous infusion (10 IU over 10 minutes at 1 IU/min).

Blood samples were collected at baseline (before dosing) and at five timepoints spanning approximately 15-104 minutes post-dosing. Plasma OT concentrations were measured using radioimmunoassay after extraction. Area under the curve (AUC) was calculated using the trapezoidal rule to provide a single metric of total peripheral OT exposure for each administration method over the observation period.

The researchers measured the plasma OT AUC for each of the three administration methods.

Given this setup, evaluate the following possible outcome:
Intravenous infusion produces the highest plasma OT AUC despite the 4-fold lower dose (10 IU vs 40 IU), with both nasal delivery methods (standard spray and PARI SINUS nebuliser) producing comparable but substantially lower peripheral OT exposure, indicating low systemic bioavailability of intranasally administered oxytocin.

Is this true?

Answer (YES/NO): YES